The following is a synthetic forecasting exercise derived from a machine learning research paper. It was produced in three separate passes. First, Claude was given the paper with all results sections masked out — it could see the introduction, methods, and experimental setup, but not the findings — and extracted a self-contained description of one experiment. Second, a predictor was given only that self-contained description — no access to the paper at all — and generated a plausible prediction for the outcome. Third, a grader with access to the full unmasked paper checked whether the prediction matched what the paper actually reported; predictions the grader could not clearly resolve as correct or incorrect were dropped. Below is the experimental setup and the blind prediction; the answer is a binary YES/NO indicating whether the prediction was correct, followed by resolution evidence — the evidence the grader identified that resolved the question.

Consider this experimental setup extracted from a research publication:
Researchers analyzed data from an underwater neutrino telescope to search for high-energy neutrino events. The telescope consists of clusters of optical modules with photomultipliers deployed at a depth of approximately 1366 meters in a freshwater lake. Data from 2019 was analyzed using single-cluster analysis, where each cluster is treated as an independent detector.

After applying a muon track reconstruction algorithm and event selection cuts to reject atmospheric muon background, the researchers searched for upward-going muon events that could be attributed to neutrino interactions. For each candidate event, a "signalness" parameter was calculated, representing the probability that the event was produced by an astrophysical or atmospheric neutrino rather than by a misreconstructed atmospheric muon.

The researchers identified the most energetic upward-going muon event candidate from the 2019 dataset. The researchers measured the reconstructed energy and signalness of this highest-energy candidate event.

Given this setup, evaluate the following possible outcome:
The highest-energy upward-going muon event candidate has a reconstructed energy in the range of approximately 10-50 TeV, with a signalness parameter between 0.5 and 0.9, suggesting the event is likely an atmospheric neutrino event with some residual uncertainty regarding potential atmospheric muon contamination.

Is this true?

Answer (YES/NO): NO